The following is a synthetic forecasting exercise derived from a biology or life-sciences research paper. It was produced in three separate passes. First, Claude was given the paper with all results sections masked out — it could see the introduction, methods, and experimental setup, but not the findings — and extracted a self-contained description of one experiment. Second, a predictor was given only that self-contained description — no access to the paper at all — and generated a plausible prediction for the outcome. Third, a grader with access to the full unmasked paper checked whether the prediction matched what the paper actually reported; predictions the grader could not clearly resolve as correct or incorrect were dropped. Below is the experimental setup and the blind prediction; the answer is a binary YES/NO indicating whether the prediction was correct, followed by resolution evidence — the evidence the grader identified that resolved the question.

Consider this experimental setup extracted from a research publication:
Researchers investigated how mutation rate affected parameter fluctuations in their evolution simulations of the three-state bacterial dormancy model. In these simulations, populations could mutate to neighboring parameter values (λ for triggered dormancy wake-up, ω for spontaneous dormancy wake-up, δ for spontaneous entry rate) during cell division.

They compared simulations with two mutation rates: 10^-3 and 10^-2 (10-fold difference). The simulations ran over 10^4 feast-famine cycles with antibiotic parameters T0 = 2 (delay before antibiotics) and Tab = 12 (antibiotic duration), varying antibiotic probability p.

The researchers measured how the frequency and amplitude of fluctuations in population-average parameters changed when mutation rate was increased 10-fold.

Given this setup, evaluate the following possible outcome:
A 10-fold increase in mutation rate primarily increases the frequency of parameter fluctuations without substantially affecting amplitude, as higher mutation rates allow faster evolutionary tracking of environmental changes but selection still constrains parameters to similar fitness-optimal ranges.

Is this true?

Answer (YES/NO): NO